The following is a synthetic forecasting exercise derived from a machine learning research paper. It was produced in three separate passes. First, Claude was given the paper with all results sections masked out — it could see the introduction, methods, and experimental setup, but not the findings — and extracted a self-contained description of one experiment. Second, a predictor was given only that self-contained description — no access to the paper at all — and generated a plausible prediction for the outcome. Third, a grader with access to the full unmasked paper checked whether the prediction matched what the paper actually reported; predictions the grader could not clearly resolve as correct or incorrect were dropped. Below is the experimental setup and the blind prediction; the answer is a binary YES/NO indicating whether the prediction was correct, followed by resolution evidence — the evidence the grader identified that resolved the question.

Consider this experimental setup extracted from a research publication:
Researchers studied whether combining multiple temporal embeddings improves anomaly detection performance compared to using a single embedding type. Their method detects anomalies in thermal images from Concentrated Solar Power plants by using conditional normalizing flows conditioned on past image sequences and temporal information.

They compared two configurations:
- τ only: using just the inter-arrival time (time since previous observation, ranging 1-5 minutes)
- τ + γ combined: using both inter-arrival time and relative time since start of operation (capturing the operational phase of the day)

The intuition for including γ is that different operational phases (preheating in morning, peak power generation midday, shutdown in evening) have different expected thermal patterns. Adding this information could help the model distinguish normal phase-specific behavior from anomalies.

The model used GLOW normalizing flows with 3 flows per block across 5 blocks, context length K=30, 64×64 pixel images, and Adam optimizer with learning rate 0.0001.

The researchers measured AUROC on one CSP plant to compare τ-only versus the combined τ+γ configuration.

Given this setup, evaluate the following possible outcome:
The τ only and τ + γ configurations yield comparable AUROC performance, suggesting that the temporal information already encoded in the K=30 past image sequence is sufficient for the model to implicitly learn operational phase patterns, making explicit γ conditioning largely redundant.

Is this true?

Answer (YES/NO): NO